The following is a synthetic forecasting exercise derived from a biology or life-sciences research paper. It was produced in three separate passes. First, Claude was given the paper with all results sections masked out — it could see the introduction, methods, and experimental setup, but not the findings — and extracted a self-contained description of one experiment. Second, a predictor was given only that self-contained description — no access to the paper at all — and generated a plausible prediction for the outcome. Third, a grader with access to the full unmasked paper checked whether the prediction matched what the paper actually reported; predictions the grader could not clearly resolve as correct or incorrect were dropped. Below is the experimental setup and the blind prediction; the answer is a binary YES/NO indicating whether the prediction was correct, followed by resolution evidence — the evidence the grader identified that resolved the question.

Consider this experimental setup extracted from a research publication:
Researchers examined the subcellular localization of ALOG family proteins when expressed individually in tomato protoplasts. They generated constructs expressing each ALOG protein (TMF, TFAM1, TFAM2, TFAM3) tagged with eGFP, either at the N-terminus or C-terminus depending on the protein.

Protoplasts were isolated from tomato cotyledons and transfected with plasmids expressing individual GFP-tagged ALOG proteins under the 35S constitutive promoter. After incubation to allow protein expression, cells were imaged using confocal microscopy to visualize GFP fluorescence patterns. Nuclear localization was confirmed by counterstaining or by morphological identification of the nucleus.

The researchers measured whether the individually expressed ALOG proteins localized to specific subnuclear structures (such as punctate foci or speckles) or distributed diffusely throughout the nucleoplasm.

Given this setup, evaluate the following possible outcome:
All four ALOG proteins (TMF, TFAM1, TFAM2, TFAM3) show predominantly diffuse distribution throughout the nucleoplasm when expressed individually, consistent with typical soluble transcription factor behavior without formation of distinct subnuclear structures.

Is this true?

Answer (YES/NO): NO